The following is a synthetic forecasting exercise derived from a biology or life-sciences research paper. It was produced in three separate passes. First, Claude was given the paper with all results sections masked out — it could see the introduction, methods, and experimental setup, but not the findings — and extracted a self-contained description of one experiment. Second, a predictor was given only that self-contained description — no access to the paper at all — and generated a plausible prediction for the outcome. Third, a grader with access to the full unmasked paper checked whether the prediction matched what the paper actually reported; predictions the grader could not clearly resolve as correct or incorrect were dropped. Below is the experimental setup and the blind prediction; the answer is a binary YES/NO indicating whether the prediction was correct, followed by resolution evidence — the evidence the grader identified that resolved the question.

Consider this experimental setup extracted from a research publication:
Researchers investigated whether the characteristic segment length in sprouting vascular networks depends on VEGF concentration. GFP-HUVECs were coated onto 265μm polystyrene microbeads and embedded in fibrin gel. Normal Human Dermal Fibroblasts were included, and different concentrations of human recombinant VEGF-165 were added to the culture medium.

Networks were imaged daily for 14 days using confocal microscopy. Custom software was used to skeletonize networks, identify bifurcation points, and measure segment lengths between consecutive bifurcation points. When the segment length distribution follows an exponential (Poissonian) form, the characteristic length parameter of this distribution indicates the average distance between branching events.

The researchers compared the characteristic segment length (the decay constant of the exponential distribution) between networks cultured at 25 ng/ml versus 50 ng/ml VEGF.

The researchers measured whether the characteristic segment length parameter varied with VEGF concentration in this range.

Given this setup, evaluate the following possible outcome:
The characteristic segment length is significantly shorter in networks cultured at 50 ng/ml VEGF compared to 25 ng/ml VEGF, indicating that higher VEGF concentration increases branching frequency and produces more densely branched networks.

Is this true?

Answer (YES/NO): NO